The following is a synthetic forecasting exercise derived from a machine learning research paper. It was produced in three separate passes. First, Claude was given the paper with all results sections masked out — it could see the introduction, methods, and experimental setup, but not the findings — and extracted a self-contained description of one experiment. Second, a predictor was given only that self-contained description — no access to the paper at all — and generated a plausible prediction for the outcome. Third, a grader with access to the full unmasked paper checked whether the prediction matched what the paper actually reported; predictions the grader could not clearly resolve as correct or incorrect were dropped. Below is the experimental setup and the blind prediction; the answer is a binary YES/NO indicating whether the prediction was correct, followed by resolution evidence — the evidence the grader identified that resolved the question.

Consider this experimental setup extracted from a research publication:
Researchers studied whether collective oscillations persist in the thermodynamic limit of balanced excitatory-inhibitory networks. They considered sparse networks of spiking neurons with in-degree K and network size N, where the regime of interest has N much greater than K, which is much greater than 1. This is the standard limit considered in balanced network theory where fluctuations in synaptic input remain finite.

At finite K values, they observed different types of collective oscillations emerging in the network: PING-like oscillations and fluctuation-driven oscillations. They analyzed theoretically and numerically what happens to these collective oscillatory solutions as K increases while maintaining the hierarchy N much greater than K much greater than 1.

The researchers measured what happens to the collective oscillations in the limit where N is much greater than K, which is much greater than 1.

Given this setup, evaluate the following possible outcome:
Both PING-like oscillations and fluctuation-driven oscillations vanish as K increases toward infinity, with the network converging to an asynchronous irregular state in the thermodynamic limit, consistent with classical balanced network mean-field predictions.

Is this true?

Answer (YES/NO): NO